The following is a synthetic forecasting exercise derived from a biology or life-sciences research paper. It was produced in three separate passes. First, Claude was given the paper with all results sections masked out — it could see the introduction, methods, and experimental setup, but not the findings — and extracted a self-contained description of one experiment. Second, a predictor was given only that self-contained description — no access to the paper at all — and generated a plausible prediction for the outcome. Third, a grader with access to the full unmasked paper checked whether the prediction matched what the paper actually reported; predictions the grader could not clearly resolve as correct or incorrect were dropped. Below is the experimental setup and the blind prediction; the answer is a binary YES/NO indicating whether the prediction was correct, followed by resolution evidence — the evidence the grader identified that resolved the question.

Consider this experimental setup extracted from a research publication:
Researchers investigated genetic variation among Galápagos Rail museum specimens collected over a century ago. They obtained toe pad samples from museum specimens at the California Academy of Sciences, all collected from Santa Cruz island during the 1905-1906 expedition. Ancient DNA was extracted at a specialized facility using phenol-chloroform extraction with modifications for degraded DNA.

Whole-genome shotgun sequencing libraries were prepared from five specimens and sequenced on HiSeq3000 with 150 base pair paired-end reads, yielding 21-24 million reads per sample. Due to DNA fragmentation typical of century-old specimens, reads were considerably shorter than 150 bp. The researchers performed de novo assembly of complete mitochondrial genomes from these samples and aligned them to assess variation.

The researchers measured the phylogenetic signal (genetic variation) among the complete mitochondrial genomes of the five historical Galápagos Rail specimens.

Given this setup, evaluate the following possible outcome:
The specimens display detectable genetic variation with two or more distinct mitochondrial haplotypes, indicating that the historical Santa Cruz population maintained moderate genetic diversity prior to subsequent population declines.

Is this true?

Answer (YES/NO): NO